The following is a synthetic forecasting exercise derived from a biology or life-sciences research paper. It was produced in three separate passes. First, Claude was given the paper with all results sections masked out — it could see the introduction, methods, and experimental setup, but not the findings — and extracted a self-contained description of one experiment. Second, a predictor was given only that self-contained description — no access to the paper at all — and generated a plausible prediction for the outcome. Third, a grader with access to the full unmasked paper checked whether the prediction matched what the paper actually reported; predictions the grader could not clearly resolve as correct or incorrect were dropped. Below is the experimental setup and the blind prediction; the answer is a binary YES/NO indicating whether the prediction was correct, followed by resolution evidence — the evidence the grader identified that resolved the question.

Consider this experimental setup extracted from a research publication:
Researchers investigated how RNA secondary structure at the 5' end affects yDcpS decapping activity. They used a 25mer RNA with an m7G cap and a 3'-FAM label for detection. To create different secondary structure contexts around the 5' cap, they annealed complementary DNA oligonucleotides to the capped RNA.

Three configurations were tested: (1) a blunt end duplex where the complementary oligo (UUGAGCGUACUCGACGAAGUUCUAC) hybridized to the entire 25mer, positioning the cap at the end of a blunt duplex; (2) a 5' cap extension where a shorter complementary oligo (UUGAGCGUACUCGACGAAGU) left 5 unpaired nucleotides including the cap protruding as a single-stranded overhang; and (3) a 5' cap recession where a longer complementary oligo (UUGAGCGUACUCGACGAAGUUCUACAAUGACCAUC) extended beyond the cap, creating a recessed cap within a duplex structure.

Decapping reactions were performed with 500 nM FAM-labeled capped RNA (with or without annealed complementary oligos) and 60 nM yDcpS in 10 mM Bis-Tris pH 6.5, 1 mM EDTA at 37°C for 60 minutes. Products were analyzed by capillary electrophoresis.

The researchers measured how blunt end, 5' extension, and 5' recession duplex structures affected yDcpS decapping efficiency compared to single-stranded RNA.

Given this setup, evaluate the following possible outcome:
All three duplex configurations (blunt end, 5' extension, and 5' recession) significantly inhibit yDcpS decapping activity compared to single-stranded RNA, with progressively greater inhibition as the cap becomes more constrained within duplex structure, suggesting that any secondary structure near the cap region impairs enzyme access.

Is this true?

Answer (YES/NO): NO